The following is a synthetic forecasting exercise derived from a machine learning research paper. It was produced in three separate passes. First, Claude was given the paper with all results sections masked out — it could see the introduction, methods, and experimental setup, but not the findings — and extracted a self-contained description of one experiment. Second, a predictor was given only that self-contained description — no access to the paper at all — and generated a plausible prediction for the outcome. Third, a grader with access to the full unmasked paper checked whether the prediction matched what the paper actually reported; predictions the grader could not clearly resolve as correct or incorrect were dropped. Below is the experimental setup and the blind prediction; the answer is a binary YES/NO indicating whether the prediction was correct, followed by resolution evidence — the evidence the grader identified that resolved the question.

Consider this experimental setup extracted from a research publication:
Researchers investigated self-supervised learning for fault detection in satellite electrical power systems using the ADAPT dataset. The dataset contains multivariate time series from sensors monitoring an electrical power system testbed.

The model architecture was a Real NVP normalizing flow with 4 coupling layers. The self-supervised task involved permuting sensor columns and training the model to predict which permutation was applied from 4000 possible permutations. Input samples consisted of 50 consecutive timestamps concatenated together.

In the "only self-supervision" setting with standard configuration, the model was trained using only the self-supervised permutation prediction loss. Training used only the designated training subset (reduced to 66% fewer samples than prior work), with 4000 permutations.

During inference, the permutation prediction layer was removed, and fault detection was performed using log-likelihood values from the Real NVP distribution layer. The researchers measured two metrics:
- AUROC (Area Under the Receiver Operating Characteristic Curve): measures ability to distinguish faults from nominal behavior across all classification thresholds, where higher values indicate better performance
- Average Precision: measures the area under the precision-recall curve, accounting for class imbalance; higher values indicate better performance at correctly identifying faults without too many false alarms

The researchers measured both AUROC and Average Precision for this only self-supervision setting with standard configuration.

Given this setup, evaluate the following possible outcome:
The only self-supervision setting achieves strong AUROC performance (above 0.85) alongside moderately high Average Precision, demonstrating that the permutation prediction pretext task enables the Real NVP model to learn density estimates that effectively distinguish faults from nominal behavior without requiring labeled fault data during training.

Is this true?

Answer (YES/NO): NO